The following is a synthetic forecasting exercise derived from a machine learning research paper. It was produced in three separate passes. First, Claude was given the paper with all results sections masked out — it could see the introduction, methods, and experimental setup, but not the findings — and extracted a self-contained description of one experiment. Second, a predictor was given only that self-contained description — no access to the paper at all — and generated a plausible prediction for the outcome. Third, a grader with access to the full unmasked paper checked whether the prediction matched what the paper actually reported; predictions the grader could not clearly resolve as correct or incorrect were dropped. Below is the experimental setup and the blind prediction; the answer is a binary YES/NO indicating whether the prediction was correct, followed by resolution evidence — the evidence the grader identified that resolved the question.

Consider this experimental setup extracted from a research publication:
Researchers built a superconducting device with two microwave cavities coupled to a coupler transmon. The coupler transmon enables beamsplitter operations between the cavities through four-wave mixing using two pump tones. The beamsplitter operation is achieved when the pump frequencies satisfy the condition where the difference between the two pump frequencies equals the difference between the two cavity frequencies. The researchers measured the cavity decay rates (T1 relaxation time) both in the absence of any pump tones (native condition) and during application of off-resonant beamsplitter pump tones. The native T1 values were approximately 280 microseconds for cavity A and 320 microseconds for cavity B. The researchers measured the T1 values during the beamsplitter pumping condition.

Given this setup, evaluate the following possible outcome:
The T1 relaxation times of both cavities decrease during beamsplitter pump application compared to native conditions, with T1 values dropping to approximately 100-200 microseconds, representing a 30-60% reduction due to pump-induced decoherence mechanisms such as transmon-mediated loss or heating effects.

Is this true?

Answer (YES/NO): YES